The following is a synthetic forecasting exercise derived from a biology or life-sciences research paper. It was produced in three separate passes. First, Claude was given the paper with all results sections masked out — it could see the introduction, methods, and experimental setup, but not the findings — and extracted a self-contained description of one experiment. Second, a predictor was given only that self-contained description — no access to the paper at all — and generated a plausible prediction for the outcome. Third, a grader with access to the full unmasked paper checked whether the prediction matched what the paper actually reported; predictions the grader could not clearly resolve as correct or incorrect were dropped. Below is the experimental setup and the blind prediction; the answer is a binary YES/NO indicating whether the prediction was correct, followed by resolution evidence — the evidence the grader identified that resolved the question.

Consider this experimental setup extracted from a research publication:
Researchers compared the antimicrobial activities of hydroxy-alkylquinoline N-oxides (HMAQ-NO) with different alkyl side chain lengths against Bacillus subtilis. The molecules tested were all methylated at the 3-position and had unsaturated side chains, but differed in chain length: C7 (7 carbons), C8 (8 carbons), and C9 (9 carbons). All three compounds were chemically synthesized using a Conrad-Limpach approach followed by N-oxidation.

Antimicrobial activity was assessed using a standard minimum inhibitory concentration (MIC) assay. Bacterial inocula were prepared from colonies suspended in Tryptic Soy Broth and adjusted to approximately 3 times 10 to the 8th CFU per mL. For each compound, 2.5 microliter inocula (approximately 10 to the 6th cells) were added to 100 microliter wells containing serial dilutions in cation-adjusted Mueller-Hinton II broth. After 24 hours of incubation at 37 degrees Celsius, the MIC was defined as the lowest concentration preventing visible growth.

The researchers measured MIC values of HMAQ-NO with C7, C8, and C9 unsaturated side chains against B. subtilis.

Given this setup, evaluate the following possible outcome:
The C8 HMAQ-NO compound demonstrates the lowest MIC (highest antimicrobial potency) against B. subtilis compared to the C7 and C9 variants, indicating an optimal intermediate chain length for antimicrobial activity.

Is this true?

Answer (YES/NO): NO